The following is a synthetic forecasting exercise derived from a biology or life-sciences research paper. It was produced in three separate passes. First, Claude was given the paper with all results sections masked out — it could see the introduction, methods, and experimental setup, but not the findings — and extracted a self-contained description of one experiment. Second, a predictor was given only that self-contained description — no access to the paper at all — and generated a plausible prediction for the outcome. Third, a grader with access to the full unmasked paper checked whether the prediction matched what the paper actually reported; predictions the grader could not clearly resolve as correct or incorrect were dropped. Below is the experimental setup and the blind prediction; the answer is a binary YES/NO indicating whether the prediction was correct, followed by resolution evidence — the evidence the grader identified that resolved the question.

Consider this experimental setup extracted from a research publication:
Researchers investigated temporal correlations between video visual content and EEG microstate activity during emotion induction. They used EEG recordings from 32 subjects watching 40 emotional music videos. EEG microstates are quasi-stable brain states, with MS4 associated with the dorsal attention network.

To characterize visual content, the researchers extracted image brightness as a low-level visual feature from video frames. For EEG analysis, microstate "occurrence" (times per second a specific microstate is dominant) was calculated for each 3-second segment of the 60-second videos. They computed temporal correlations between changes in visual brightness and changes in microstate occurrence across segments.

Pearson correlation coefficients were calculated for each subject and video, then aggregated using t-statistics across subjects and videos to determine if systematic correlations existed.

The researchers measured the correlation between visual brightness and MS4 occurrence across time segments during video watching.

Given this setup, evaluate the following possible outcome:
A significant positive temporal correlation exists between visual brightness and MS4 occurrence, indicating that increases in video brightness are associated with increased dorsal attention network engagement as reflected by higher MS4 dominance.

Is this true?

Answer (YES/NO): YES